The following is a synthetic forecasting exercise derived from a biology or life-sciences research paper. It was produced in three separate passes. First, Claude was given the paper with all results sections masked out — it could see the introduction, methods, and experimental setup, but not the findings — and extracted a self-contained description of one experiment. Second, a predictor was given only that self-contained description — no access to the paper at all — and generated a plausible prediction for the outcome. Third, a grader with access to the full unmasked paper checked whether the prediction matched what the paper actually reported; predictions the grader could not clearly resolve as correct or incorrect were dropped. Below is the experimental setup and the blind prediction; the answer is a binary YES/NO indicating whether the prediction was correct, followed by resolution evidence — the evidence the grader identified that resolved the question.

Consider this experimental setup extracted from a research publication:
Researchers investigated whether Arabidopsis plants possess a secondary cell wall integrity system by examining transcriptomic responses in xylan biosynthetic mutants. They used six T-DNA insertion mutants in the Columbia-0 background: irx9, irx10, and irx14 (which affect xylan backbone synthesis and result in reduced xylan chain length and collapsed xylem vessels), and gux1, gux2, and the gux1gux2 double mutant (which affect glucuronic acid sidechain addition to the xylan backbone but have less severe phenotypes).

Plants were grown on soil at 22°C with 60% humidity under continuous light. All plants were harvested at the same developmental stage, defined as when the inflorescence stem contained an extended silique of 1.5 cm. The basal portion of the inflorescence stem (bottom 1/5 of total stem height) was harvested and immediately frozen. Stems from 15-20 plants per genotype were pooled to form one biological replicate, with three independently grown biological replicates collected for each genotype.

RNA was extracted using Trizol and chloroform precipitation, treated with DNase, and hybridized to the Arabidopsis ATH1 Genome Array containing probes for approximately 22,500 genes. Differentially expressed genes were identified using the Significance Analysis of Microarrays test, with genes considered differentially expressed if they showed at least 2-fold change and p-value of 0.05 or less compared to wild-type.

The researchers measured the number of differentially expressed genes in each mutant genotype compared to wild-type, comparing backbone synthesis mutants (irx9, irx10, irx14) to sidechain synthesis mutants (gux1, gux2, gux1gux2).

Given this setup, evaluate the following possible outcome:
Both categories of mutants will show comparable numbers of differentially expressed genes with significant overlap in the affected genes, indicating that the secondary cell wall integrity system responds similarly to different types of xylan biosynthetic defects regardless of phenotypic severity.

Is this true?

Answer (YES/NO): NO